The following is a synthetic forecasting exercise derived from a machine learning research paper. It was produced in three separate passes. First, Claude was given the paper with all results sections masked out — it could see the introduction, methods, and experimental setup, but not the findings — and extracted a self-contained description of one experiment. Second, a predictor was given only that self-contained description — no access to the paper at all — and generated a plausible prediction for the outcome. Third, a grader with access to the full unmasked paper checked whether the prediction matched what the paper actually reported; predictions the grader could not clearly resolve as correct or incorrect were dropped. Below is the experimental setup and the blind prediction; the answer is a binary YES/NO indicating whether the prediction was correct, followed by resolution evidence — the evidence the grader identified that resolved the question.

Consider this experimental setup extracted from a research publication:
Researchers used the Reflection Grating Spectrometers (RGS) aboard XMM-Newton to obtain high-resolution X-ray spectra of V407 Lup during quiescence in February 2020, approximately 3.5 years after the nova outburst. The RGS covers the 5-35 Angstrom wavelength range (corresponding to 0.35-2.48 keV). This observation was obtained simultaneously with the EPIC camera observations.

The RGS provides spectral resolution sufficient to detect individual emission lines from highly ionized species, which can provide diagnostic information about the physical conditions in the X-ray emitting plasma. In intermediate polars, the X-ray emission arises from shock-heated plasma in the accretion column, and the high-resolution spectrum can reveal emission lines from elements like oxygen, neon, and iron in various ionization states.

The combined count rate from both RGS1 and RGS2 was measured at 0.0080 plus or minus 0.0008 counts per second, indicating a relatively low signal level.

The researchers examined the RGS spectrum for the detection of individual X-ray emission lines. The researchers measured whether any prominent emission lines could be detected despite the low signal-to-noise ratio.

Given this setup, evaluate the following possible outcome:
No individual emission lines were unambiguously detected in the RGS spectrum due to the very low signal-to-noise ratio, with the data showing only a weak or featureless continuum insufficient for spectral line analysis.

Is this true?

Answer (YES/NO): NO